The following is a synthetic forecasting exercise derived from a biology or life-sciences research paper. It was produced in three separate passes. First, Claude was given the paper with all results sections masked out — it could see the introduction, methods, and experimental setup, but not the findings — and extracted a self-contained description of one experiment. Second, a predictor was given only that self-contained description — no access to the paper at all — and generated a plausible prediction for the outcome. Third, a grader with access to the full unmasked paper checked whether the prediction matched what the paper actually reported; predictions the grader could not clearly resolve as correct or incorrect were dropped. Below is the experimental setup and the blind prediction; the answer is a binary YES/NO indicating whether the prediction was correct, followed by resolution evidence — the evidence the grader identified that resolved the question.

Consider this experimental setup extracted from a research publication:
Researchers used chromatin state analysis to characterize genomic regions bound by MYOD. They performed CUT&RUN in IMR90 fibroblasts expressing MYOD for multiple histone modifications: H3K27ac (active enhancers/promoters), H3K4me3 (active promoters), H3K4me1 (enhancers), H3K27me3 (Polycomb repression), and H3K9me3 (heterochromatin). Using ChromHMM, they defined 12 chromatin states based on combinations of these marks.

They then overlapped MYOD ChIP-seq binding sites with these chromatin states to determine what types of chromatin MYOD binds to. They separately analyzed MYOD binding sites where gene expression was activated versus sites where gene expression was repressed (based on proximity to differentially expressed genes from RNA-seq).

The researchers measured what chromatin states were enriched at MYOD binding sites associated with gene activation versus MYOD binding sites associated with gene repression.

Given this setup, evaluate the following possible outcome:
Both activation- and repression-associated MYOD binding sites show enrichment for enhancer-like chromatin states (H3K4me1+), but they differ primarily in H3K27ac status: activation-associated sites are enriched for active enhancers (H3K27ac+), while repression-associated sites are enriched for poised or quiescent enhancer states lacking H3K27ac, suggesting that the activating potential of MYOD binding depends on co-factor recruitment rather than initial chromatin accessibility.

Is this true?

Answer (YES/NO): NO